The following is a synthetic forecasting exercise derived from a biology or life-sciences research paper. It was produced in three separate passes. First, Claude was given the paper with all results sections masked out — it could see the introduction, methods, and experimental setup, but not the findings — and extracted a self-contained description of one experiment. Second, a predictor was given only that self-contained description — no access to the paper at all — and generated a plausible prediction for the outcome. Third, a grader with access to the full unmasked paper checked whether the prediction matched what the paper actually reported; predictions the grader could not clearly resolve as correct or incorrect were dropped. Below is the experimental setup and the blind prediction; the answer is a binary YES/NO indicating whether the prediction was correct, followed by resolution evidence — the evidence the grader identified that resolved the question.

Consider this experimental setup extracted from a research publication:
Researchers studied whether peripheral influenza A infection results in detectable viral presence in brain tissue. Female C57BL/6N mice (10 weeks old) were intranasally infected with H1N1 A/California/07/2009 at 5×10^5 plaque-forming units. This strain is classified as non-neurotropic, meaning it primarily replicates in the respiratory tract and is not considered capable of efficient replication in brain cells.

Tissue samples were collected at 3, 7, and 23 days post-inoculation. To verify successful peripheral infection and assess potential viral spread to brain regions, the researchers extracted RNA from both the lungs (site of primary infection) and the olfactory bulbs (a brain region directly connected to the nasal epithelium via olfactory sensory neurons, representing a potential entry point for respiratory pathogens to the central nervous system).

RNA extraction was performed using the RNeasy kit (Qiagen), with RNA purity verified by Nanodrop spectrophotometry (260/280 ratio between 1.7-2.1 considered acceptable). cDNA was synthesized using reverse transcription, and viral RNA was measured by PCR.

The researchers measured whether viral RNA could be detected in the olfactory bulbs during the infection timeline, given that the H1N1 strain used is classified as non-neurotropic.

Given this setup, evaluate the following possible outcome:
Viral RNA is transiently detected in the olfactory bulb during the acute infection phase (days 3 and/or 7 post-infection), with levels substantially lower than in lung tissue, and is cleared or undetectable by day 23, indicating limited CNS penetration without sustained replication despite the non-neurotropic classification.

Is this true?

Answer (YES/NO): NO